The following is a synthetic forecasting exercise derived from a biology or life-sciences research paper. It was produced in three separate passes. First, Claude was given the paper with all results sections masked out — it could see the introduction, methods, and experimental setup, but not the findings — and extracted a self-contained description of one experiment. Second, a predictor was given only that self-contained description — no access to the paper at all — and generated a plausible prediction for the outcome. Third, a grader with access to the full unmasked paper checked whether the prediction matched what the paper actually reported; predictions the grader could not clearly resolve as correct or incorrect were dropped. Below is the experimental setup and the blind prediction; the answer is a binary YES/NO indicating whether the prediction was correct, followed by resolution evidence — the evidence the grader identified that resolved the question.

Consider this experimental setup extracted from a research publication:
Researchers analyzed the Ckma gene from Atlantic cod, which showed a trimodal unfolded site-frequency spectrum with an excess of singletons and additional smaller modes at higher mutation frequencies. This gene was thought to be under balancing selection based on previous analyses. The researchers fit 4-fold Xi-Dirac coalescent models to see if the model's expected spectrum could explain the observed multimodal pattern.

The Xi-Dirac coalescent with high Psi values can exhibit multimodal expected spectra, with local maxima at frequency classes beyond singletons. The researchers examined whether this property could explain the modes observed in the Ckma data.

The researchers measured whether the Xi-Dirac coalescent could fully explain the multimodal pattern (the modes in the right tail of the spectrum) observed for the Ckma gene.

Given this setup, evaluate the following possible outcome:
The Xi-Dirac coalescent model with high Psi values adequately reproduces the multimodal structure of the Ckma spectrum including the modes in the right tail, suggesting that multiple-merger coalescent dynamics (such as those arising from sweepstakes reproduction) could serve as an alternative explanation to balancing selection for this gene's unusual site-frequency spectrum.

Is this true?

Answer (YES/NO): NO